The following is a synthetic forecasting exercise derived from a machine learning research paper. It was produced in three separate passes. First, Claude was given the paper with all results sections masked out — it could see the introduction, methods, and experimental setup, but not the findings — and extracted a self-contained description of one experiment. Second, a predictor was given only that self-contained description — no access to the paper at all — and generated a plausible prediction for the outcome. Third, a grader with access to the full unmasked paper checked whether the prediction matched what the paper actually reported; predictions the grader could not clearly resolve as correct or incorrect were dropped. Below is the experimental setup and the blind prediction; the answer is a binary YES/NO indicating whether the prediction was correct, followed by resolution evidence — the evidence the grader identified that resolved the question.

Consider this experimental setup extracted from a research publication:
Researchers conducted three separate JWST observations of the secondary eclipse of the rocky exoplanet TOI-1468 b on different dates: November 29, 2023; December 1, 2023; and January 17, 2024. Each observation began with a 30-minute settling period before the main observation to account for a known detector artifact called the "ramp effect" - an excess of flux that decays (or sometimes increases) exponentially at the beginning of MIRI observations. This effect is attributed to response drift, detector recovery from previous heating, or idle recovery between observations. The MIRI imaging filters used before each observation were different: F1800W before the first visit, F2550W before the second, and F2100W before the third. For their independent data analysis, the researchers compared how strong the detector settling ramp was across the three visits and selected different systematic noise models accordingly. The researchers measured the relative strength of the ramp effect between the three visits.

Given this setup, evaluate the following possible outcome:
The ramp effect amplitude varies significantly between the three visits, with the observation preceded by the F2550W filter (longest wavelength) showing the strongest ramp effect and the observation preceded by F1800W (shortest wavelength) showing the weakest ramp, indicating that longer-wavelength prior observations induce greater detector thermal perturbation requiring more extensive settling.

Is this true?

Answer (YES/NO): NO